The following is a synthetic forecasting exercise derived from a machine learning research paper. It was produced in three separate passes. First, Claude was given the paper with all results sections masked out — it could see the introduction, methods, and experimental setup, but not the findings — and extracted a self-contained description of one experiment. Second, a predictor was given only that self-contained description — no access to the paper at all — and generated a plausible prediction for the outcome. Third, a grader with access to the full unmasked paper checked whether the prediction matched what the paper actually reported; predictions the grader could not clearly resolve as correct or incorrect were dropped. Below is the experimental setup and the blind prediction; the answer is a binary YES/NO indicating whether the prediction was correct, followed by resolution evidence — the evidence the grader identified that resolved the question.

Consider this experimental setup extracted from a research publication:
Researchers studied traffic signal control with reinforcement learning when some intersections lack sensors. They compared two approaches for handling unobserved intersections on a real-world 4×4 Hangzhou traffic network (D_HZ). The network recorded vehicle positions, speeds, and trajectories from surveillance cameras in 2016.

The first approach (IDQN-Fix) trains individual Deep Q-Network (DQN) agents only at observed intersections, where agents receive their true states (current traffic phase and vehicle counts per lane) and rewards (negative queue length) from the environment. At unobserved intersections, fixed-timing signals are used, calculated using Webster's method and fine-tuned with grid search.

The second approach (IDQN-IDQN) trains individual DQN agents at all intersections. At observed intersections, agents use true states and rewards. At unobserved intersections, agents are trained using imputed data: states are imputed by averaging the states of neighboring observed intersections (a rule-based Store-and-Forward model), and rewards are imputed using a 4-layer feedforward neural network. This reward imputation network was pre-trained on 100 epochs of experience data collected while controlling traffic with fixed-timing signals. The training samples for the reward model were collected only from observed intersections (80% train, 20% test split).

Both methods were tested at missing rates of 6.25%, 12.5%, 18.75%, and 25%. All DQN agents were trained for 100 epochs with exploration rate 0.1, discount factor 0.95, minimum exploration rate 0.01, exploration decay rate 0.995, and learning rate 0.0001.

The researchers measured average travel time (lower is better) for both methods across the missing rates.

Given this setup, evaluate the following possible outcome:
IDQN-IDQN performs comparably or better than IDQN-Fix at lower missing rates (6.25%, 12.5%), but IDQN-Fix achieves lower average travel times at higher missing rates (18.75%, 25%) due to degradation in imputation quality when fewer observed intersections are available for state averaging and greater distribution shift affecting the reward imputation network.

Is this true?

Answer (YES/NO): NO